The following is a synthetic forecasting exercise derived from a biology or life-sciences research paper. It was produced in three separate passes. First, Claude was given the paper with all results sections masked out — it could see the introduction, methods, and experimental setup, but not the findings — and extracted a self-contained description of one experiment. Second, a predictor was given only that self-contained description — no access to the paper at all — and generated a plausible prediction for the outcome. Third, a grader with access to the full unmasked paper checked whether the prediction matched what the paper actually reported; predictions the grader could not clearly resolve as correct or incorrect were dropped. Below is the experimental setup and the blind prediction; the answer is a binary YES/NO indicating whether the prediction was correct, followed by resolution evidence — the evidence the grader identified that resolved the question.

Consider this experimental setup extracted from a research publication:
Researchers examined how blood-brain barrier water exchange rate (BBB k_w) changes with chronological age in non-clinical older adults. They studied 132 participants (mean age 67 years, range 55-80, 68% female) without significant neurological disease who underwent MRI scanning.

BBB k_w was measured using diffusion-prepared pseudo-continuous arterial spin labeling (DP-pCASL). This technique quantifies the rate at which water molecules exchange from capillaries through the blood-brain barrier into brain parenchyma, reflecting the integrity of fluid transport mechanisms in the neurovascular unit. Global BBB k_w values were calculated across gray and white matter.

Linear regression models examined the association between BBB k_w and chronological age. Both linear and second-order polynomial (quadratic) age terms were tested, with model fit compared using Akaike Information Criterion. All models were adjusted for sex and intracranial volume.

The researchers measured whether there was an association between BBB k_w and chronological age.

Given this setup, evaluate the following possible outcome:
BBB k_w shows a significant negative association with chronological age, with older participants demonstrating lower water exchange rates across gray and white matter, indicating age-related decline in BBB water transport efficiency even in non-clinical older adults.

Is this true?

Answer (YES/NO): YES